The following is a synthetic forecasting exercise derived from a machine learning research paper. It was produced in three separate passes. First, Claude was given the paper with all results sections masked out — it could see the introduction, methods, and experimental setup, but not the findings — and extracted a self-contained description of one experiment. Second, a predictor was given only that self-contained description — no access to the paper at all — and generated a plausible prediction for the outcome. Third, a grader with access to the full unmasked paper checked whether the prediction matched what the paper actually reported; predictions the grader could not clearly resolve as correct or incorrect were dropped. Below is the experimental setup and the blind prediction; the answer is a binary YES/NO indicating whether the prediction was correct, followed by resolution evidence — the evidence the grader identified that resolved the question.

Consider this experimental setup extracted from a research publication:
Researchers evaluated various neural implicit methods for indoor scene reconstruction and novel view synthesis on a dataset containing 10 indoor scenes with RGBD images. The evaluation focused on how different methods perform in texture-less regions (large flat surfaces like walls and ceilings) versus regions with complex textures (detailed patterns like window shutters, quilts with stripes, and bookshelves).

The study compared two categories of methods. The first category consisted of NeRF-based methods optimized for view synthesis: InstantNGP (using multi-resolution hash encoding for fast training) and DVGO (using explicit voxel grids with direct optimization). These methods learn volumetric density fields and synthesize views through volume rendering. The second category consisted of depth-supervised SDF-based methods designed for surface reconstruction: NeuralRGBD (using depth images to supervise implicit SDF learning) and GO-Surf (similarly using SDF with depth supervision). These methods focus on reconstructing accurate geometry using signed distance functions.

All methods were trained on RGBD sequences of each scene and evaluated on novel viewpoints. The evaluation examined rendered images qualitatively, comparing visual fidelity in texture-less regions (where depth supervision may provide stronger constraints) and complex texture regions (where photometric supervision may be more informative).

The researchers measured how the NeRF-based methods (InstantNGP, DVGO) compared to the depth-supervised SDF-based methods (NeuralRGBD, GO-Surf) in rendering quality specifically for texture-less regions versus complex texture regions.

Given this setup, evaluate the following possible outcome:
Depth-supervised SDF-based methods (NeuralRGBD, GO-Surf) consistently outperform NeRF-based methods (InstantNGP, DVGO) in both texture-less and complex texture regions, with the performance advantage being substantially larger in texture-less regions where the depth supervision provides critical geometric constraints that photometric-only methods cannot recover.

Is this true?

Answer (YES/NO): NO